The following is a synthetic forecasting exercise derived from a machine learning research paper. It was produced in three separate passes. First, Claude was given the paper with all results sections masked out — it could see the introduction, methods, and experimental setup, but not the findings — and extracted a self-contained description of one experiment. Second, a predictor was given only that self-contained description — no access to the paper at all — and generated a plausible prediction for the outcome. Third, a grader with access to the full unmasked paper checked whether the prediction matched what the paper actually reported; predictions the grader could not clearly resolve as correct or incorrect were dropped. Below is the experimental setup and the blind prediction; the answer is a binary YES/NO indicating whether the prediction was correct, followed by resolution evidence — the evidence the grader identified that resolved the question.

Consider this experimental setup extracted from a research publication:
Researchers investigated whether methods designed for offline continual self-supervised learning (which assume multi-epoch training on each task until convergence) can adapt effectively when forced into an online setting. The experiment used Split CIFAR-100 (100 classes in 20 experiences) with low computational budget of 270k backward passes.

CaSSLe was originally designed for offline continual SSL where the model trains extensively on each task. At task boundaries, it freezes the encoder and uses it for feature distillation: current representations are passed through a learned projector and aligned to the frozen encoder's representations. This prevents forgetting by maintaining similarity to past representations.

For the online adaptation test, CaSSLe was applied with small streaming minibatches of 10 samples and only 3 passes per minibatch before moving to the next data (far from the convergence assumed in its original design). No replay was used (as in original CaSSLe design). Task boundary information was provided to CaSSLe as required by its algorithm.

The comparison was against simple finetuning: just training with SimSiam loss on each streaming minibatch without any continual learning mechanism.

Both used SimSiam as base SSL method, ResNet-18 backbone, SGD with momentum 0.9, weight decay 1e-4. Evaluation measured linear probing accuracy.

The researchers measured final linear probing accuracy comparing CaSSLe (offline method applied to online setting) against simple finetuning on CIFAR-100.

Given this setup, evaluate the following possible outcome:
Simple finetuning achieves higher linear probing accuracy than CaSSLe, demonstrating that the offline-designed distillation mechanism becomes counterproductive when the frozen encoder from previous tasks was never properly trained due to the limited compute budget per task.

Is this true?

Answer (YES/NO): NO